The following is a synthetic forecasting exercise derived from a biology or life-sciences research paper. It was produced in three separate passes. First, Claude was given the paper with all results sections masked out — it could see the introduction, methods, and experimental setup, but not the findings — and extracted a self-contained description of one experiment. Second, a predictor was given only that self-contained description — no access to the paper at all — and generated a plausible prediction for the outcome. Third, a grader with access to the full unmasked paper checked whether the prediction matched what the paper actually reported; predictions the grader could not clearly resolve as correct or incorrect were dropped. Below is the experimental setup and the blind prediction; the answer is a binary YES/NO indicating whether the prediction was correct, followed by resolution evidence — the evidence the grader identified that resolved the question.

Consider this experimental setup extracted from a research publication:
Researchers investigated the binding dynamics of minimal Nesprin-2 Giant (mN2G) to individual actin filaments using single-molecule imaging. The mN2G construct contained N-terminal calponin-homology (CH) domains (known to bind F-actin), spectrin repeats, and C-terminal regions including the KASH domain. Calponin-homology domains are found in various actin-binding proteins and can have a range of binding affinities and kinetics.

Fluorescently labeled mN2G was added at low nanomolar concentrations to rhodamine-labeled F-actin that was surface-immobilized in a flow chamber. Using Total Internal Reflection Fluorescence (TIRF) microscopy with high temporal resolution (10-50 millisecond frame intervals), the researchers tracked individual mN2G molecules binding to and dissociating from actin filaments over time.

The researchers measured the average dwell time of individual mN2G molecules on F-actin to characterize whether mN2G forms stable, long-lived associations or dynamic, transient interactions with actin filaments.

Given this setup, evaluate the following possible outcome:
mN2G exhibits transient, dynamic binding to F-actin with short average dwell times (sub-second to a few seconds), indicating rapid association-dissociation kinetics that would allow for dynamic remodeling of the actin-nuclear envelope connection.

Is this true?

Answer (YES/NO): NO